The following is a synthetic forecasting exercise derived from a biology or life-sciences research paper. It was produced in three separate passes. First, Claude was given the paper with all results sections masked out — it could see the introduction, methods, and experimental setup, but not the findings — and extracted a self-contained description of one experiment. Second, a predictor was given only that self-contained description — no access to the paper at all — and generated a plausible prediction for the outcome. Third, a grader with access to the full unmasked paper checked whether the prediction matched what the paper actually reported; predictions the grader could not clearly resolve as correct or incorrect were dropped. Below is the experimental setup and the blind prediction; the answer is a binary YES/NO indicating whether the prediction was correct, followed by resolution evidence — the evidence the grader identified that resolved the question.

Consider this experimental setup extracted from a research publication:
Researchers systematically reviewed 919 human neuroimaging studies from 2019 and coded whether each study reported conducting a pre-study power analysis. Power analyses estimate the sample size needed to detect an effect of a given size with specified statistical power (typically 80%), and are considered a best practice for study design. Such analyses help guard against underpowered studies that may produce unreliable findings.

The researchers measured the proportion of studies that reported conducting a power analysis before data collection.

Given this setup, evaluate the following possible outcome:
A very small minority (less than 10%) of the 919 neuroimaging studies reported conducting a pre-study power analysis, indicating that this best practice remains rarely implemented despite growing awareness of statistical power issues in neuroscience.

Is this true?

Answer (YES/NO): YES